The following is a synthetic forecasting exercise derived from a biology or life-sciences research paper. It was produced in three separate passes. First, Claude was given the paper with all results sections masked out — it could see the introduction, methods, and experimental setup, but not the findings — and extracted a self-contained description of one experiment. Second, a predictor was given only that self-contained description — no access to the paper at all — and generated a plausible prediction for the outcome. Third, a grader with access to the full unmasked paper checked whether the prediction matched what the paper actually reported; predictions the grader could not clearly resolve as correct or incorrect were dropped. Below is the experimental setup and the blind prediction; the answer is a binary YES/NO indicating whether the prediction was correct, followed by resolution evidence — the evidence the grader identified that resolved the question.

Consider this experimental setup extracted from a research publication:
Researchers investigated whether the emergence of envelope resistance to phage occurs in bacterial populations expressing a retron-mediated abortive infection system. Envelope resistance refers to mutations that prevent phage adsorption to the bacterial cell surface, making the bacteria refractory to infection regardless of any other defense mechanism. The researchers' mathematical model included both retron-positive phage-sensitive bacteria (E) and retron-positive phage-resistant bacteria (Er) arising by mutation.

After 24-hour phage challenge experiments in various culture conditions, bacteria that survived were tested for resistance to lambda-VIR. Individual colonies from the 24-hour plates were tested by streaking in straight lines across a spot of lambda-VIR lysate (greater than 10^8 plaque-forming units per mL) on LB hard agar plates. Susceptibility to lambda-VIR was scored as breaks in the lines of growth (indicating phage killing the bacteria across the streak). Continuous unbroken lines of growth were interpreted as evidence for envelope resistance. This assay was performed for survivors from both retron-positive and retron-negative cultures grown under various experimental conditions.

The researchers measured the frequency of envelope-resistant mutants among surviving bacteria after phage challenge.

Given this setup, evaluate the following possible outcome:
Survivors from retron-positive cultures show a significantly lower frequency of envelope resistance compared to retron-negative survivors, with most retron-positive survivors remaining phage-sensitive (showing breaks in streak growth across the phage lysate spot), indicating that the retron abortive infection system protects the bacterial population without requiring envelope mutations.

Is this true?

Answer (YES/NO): NO